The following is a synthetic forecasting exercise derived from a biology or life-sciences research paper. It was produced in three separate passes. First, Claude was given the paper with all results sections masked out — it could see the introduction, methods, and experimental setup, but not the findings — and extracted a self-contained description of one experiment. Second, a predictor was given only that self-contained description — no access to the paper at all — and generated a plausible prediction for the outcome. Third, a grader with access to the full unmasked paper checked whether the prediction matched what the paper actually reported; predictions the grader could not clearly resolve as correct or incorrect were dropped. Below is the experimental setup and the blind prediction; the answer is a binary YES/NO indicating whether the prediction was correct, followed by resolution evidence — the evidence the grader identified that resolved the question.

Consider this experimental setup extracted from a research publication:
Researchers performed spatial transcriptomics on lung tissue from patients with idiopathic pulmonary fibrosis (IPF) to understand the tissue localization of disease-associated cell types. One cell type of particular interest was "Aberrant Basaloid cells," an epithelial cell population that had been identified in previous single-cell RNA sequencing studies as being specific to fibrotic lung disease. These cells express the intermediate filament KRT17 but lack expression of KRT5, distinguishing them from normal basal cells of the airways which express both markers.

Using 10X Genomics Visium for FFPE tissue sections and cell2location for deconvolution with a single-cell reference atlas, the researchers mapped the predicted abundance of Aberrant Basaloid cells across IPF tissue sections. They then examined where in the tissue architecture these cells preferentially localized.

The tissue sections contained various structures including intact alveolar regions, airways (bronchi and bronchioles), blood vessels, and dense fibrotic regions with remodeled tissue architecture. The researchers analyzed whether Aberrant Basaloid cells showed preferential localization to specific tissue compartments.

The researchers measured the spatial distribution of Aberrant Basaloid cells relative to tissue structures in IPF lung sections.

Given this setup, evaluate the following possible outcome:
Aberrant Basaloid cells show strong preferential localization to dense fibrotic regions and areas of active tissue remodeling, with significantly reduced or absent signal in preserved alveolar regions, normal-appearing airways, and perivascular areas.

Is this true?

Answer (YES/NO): NO